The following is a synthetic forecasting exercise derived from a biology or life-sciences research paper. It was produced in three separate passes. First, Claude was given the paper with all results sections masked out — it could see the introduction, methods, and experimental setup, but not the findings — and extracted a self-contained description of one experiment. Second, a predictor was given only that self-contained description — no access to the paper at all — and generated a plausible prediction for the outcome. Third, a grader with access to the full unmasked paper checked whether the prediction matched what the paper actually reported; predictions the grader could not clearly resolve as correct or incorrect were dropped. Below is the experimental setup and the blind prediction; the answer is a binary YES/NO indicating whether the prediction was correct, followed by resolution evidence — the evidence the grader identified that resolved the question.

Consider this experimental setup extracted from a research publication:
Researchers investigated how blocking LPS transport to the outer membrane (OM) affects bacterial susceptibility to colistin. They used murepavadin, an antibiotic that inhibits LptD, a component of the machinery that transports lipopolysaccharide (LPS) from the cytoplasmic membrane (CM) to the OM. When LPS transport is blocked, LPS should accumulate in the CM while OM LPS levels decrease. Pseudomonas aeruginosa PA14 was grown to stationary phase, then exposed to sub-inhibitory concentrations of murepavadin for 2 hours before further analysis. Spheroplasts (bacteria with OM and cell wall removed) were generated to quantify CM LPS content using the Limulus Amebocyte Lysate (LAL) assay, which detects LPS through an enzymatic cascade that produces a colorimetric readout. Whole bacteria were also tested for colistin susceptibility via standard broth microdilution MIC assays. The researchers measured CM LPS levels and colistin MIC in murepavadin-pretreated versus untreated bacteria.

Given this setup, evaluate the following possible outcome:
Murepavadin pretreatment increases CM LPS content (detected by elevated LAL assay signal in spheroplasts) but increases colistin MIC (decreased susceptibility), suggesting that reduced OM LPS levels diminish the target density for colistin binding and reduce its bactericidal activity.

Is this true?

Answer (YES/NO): NO